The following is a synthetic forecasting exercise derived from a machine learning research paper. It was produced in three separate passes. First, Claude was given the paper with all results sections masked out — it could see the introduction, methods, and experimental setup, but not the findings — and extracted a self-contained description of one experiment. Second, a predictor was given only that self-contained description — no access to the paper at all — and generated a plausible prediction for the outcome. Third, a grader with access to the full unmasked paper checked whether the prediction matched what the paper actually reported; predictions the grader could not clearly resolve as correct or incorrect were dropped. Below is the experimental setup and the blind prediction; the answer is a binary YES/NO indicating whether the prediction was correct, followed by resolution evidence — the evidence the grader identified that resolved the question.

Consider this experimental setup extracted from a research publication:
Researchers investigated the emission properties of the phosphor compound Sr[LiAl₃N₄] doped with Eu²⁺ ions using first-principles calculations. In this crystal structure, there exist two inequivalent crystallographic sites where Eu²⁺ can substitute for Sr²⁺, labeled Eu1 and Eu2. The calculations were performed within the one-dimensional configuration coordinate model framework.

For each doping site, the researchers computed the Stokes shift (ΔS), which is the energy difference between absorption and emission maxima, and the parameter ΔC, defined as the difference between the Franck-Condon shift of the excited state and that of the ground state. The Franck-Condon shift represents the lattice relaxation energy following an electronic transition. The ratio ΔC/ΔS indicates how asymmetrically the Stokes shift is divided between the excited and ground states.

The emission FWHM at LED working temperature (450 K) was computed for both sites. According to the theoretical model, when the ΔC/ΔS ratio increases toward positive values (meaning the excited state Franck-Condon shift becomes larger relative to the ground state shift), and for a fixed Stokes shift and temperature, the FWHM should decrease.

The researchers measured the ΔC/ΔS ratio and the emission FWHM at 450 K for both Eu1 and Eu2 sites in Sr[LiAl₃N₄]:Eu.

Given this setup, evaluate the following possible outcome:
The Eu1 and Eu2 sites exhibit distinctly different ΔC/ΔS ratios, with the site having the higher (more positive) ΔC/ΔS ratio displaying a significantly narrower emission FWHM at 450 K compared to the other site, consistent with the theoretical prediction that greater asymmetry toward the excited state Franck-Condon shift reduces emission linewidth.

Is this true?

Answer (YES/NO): YES